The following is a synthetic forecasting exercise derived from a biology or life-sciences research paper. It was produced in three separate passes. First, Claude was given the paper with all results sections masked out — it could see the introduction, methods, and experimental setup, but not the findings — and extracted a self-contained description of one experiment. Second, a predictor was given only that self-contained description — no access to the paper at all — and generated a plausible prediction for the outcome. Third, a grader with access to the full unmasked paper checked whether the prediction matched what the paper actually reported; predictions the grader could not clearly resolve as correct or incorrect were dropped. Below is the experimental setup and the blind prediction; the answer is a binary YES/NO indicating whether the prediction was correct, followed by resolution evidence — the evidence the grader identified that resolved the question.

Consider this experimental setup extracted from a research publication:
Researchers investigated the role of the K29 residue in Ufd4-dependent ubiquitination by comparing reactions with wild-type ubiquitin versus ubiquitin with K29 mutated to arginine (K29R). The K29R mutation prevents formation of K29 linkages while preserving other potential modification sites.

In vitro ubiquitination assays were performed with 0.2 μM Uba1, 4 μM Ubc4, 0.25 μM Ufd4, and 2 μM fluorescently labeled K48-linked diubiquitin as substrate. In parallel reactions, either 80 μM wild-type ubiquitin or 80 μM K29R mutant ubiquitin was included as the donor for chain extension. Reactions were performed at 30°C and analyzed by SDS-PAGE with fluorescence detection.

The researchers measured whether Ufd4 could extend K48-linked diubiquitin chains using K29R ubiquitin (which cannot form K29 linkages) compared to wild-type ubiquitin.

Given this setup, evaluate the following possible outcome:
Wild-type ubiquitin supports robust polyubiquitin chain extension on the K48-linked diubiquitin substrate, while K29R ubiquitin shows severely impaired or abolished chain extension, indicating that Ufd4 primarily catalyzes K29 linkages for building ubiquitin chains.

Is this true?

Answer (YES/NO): YES